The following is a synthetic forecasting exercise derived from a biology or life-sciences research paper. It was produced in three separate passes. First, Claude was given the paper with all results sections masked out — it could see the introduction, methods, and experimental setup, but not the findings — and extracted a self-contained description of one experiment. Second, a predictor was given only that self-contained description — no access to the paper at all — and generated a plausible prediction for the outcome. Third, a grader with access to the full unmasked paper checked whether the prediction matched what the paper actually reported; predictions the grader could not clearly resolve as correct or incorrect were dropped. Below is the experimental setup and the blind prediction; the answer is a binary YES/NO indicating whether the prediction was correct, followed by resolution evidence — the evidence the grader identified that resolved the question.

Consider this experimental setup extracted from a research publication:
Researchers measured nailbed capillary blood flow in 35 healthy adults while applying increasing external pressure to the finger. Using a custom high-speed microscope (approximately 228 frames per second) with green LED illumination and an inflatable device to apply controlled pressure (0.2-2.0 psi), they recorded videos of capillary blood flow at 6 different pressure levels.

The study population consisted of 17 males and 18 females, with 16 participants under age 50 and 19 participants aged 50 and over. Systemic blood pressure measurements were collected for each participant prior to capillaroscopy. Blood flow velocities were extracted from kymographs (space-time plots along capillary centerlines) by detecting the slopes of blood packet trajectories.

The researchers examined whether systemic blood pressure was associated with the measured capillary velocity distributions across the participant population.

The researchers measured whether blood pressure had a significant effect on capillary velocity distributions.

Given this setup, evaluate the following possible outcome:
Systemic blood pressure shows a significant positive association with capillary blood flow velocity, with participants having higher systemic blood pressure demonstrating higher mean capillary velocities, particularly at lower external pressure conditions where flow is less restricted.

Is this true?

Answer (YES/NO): NO